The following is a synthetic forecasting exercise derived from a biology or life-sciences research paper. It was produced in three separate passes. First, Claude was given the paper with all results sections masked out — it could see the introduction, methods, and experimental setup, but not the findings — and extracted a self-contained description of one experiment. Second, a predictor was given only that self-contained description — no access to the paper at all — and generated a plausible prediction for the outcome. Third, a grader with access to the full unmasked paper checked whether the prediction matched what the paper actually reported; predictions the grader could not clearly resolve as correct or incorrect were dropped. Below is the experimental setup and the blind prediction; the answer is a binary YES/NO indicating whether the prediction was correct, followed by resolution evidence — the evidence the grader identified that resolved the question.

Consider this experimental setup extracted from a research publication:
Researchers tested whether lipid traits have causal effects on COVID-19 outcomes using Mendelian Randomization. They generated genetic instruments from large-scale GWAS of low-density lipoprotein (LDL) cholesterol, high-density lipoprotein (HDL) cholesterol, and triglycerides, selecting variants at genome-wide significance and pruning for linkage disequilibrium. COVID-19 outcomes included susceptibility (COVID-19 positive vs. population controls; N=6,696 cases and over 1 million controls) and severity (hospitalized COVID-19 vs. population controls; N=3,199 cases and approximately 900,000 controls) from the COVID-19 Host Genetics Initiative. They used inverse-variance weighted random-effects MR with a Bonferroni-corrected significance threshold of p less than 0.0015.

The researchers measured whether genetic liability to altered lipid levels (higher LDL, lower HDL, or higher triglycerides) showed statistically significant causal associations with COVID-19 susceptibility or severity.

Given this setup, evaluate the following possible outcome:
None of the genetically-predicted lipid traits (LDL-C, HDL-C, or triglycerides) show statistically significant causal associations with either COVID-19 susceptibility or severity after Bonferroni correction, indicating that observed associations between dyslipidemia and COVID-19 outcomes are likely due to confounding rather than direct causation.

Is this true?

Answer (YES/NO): YES